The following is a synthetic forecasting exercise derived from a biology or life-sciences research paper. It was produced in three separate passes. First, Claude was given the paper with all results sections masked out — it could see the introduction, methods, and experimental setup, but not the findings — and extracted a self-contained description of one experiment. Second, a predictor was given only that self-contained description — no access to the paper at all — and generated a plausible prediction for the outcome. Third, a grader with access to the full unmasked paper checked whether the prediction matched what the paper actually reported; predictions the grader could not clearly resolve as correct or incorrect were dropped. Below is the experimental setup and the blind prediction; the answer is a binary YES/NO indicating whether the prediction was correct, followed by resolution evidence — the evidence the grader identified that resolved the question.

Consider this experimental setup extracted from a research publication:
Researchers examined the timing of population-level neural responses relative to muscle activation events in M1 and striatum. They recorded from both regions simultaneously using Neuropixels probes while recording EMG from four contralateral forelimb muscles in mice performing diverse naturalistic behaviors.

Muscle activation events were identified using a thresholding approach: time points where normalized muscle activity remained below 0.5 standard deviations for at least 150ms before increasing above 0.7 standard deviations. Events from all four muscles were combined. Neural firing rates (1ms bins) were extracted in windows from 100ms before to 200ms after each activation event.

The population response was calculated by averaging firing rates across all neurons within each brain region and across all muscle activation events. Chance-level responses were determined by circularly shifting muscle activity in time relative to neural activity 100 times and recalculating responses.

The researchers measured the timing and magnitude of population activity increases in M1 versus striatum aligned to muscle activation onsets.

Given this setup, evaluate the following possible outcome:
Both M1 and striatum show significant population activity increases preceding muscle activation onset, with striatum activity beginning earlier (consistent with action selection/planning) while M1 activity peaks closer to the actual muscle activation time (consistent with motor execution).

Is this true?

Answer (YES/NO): NO